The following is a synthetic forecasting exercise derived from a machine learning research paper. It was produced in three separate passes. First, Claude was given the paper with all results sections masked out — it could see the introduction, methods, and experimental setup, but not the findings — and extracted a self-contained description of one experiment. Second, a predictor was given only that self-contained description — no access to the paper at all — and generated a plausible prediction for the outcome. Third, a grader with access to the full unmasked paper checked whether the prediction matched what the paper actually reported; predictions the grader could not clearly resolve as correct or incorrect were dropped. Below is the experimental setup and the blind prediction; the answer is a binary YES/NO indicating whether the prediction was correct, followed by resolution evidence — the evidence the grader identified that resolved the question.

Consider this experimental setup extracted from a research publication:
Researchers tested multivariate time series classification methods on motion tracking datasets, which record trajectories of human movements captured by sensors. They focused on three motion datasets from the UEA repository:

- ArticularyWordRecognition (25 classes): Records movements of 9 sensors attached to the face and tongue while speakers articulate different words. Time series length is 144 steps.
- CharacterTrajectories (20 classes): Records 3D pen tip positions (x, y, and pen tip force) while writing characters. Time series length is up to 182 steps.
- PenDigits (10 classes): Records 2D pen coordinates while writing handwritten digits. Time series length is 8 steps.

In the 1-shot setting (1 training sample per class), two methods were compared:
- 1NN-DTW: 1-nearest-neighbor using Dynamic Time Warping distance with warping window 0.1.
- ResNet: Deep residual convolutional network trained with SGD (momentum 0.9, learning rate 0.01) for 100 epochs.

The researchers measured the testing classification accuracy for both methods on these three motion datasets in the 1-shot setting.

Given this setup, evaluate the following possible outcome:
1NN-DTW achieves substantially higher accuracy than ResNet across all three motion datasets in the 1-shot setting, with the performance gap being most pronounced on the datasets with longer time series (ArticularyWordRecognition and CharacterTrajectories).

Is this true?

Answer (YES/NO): NO